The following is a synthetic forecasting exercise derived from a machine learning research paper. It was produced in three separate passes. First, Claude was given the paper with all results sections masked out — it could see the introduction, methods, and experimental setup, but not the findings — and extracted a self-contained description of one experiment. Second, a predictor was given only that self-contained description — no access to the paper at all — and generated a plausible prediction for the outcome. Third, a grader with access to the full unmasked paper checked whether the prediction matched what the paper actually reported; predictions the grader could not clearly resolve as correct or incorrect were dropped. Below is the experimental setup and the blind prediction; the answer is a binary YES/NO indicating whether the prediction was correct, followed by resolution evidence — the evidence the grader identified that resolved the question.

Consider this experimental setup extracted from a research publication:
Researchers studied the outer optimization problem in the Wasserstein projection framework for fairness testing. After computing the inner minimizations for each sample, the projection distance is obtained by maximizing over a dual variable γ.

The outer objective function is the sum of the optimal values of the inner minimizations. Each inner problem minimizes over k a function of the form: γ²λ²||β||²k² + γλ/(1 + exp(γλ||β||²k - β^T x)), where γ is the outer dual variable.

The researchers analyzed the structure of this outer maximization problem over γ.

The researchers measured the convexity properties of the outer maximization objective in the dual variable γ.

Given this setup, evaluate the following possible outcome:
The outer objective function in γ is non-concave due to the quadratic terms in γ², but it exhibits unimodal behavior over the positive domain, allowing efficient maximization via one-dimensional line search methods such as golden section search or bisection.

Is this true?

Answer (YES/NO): NO